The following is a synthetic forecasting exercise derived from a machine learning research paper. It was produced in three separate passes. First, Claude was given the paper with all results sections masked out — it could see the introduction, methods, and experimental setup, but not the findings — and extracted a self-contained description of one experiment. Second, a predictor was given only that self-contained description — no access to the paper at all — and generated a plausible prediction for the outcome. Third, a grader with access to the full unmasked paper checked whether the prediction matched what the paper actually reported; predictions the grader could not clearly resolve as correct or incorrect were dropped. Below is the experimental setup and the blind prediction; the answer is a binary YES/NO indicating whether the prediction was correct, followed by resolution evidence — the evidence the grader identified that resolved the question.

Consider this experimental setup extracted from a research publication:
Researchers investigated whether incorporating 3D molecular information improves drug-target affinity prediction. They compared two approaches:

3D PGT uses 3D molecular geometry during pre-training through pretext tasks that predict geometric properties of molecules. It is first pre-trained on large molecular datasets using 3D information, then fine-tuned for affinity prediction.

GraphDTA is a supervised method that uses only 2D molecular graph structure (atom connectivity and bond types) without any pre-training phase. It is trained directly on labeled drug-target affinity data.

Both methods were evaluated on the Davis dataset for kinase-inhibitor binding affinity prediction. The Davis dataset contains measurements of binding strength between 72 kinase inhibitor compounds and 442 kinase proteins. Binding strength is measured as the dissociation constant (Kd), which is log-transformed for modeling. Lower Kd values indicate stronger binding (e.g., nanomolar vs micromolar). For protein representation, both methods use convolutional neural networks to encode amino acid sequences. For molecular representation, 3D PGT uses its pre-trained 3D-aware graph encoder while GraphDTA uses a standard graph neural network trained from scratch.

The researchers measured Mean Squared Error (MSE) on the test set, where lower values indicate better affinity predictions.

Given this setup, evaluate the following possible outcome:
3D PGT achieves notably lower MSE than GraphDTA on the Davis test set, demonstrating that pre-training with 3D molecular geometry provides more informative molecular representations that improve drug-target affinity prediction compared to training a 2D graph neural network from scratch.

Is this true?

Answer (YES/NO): NO